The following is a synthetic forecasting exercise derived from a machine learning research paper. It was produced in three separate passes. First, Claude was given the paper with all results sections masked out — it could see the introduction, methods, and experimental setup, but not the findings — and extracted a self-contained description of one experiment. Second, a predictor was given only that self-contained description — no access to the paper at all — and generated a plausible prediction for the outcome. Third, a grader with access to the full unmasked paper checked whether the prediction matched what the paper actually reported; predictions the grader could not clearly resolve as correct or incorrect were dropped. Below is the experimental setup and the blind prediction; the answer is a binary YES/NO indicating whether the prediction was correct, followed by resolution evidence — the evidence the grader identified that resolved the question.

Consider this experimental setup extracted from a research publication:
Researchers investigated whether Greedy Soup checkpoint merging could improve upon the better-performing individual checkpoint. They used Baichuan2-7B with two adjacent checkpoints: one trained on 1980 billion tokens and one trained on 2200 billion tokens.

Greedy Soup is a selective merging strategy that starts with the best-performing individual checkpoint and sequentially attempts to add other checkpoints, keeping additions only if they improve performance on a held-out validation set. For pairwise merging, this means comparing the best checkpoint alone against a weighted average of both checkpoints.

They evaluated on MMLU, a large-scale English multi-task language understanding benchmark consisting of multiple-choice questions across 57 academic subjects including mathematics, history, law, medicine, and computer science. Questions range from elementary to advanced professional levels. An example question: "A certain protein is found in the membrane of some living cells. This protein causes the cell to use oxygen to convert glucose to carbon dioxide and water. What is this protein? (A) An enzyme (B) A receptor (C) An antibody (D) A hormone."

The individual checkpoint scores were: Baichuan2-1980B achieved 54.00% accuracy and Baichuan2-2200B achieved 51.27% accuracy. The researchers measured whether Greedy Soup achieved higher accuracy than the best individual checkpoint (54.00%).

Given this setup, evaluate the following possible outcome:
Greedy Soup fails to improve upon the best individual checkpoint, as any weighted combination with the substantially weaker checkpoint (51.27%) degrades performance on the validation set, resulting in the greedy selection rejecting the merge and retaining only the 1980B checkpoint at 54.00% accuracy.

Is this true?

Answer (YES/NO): NO